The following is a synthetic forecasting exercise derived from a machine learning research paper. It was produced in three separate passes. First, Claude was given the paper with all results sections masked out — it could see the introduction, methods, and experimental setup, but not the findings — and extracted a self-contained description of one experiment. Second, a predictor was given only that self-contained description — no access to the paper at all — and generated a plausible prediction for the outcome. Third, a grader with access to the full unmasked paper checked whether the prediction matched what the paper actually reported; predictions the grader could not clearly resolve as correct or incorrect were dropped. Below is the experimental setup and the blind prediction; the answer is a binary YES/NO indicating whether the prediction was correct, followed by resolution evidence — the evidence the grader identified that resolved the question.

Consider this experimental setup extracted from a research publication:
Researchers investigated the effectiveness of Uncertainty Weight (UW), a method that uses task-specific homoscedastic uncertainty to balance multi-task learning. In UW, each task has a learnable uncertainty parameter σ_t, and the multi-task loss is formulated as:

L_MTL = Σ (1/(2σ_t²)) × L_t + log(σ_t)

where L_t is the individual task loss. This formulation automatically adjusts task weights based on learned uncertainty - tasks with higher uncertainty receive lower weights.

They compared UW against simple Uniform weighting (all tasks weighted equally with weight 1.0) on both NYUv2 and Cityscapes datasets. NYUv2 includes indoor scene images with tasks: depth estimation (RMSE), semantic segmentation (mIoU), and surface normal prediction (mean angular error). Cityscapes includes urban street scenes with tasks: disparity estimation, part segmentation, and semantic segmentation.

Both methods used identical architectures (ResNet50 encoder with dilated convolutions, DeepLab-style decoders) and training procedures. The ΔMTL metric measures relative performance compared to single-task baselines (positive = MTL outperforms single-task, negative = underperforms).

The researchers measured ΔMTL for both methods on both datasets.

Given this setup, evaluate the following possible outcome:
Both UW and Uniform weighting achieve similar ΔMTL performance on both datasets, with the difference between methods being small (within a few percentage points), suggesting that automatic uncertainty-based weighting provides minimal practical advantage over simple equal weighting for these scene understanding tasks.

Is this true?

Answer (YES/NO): YES